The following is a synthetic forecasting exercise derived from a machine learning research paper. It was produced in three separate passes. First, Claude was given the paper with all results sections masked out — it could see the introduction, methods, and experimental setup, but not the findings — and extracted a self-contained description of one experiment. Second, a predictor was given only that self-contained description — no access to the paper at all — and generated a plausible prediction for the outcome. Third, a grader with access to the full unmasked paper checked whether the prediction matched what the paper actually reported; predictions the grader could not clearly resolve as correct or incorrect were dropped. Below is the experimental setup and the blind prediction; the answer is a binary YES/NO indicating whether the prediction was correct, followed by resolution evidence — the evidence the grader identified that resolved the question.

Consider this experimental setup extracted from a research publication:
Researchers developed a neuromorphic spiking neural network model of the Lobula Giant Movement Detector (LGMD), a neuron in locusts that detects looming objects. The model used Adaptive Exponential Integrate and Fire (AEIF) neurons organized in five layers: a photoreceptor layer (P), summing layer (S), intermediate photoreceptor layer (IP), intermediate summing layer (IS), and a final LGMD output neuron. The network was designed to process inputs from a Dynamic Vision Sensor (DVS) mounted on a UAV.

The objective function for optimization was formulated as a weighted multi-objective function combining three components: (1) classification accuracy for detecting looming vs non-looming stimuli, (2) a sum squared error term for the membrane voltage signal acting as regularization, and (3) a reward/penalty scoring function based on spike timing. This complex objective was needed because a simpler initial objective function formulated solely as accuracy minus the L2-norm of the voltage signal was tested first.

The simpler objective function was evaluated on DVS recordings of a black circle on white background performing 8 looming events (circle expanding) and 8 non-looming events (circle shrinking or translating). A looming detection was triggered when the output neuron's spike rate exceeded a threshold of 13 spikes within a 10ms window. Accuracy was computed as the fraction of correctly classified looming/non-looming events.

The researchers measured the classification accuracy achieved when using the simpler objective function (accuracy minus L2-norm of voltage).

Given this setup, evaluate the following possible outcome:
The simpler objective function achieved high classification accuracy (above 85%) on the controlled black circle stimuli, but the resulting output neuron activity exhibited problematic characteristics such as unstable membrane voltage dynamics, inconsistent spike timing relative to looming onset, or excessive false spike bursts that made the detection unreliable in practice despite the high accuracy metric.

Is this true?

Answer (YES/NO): NO